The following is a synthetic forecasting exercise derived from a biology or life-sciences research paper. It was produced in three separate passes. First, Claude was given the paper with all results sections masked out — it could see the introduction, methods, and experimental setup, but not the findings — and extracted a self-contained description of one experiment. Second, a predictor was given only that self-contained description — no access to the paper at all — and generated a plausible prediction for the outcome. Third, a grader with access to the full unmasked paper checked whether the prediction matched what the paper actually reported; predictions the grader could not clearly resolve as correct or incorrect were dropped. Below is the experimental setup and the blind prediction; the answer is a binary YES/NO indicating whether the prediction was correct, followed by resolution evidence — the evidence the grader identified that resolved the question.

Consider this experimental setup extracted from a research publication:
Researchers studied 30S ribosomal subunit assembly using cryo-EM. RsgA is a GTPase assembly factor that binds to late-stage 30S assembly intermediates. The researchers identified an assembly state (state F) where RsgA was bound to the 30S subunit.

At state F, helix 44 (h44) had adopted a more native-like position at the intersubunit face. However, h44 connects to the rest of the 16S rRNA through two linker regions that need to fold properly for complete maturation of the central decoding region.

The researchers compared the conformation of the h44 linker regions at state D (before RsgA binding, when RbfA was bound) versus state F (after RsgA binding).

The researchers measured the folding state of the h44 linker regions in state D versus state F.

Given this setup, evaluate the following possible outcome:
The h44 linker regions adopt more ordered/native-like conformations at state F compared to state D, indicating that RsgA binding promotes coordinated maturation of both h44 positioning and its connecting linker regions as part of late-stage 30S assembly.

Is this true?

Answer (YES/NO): YES